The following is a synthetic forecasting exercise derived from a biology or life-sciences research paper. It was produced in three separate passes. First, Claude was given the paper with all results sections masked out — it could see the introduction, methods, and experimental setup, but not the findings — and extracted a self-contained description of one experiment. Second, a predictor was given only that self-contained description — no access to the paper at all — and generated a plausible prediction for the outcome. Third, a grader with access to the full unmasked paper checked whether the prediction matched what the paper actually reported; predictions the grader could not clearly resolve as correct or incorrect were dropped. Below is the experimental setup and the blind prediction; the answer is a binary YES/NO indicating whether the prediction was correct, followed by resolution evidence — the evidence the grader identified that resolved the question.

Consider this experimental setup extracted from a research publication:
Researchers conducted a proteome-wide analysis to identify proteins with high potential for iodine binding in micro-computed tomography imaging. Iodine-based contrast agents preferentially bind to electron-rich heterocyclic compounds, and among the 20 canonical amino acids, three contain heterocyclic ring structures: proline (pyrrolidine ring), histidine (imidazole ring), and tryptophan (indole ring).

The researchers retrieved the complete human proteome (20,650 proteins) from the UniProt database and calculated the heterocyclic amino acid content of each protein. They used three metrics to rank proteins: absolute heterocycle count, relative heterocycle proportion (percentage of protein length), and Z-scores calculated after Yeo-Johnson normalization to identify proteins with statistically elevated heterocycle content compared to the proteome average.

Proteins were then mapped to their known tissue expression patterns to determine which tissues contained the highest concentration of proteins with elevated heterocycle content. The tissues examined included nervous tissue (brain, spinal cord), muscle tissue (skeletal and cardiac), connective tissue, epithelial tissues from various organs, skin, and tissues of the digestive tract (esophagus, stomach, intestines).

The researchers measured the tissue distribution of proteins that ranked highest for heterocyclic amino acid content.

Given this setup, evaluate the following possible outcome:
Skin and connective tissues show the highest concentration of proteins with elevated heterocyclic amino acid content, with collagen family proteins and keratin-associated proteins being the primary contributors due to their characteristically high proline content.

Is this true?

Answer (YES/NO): NO